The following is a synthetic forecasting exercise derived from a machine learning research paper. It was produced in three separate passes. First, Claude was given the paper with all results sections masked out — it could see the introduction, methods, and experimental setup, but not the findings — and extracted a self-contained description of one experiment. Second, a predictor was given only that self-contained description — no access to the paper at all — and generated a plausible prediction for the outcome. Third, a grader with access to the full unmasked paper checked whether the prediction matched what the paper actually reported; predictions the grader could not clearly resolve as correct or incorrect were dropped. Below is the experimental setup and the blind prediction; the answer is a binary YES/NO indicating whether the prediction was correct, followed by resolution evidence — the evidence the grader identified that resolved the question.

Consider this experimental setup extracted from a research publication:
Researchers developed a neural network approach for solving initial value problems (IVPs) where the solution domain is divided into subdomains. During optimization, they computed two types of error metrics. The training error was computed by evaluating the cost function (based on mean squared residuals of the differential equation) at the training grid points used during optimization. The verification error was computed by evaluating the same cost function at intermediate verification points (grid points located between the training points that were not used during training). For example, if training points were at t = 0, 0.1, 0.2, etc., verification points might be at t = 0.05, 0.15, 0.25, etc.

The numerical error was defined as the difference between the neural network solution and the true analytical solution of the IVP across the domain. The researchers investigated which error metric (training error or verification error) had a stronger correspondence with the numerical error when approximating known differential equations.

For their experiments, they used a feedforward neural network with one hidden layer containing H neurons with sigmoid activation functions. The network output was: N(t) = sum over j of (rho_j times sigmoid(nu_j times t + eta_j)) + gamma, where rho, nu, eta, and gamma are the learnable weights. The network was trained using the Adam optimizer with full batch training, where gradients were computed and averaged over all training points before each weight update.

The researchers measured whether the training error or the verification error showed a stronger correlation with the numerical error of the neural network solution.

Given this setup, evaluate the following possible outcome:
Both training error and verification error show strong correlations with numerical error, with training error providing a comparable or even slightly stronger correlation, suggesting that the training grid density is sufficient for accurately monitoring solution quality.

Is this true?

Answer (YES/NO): NO